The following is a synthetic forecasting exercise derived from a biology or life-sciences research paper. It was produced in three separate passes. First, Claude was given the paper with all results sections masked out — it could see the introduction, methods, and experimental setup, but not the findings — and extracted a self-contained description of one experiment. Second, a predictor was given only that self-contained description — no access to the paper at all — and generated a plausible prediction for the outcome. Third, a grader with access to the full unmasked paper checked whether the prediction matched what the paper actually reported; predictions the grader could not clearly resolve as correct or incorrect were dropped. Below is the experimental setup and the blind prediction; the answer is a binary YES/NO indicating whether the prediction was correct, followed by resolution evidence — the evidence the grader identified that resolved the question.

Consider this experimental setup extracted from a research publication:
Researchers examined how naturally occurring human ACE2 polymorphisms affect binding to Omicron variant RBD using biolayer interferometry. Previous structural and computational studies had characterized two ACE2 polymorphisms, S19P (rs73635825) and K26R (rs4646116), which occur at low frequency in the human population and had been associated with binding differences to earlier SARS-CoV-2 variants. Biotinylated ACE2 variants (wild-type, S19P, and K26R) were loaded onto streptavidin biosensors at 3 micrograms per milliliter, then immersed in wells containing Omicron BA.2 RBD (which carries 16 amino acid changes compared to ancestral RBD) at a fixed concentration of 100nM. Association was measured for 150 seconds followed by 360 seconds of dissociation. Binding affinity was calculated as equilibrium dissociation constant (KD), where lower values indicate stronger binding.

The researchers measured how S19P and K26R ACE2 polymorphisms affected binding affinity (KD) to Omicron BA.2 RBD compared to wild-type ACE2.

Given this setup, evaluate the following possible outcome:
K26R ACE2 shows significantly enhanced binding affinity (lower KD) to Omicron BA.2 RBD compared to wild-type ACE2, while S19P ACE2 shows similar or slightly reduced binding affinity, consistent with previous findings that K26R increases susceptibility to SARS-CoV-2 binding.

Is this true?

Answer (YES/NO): NO